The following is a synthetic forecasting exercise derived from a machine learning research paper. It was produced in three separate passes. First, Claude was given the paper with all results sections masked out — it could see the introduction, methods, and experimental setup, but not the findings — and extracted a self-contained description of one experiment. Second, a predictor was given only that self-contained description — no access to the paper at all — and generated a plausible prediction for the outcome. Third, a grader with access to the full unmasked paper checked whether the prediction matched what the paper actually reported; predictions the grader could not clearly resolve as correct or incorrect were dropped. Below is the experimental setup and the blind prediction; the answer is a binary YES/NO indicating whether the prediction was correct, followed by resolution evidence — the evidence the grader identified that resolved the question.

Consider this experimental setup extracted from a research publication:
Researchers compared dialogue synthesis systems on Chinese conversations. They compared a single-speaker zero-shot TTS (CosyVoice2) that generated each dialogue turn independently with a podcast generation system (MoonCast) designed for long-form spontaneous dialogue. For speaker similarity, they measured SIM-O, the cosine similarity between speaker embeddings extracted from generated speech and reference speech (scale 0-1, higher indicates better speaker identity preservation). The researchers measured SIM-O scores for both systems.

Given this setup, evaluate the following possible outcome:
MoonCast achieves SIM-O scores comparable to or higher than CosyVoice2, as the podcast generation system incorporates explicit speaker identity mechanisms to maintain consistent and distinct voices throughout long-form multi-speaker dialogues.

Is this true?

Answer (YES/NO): NO